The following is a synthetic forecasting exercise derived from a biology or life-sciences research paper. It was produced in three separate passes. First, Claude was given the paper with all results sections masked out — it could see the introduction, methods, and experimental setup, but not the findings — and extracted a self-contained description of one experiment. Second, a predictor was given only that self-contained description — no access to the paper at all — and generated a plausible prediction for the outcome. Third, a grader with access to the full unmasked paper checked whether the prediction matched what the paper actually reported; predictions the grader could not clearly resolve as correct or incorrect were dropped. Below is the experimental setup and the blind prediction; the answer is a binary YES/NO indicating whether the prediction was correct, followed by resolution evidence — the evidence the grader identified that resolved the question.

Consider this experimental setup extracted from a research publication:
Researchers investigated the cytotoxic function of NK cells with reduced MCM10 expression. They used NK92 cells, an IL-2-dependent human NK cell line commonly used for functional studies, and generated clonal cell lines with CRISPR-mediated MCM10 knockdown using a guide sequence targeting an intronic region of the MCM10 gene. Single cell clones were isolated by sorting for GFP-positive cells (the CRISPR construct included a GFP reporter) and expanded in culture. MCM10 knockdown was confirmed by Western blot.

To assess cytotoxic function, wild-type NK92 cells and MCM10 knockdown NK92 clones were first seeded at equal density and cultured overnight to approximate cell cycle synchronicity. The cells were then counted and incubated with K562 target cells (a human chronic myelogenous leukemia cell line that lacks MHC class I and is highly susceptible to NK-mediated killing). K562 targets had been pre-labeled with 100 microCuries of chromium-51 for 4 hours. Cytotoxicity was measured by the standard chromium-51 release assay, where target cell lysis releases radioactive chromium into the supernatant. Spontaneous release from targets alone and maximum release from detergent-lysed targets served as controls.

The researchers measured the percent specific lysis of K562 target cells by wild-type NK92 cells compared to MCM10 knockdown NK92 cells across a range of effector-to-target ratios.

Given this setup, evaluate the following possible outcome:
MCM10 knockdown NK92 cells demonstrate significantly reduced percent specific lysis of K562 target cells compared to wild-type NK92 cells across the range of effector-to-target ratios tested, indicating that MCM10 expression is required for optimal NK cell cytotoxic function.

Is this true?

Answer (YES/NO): NO